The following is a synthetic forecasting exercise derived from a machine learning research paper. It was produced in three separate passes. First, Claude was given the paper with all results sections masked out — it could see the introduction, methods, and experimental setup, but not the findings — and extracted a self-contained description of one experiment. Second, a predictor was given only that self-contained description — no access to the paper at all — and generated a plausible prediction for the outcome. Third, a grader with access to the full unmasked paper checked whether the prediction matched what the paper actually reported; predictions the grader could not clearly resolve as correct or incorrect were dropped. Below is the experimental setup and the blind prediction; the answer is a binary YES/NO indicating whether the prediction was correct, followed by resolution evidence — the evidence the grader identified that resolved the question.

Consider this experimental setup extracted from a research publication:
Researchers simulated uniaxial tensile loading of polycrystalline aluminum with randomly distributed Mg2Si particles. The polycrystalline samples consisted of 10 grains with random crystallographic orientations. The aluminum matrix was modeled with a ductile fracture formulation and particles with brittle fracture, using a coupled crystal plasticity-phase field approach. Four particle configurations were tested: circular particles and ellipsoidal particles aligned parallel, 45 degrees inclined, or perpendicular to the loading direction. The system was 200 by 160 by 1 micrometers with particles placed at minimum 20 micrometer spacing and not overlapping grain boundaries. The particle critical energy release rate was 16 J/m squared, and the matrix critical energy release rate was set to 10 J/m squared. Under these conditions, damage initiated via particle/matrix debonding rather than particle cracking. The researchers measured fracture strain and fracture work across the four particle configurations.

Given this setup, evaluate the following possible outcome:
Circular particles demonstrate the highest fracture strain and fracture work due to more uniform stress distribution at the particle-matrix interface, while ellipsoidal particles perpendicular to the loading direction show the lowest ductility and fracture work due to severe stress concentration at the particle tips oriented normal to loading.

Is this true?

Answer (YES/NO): NO